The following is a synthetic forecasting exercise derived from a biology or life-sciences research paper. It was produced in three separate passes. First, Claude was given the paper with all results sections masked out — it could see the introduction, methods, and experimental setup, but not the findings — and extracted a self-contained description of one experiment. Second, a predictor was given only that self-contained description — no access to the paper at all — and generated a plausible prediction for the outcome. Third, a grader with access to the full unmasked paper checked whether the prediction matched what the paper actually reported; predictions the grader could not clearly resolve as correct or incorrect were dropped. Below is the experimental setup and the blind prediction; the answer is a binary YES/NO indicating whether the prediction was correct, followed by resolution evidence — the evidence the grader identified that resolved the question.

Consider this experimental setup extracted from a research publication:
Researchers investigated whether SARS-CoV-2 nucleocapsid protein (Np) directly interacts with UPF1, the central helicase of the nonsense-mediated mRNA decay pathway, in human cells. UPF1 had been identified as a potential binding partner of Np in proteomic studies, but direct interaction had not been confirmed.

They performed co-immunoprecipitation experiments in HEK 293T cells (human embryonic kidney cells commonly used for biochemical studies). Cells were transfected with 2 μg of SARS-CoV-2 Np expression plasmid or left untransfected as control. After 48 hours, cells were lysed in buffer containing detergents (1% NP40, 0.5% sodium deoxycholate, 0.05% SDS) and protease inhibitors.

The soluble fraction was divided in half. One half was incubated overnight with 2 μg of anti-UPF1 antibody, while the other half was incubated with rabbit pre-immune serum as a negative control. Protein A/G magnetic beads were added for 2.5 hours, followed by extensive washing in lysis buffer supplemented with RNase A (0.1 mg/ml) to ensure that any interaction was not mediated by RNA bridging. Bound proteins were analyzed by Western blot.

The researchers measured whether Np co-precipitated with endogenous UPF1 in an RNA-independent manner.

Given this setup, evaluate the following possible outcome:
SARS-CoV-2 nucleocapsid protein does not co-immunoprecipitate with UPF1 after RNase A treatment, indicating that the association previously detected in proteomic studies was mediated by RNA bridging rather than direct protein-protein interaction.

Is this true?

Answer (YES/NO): NO